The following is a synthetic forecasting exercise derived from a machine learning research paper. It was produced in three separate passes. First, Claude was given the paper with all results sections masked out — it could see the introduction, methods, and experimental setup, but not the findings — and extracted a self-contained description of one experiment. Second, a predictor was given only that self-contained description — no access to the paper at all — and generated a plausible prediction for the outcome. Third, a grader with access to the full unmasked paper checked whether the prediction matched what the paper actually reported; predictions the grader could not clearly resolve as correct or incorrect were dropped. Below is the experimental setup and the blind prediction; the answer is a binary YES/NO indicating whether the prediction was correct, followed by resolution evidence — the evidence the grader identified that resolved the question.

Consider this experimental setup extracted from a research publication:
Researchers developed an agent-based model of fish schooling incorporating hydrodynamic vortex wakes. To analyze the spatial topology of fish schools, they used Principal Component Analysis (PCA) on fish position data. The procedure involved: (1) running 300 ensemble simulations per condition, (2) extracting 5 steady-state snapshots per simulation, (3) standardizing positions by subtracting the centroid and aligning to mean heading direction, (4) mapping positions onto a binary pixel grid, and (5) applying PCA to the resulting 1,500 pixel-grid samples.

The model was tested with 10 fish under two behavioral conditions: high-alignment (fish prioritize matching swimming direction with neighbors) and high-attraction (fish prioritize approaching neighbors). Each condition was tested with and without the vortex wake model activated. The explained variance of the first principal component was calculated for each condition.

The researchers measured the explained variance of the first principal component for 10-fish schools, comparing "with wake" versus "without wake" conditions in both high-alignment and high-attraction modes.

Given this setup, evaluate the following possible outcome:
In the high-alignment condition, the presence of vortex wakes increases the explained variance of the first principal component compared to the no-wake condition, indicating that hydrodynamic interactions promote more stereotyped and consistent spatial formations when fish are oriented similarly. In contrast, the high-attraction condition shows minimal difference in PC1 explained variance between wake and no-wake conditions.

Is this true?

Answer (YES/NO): NO